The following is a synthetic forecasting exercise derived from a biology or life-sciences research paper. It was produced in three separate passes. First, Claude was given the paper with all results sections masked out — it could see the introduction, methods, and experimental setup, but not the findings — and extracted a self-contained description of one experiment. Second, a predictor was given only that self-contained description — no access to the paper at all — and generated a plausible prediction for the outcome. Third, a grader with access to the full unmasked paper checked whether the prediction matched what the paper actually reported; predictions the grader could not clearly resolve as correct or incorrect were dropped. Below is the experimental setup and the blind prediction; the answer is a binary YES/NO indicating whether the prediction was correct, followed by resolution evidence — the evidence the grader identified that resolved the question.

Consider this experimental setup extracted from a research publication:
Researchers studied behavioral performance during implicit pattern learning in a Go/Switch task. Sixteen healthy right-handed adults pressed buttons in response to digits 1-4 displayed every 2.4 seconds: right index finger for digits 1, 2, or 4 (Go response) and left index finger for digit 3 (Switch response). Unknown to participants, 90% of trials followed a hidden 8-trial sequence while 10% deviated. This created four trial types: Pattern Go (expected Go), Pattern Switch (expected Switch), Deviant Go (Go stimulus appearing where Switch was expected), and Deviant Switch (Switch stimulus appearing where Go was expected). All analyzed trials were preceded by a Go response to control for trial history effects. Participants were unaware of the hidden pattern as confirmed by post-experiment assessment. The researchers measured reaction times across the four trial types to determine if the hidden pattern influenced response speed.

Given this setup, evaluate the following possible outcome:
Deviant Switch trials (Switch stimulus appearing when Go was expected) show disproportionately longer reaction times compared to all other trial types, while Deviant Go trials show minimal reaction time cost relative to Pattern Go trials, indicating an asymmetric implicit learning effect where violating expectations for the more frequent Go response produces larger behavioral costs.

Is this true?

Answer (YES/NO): YES